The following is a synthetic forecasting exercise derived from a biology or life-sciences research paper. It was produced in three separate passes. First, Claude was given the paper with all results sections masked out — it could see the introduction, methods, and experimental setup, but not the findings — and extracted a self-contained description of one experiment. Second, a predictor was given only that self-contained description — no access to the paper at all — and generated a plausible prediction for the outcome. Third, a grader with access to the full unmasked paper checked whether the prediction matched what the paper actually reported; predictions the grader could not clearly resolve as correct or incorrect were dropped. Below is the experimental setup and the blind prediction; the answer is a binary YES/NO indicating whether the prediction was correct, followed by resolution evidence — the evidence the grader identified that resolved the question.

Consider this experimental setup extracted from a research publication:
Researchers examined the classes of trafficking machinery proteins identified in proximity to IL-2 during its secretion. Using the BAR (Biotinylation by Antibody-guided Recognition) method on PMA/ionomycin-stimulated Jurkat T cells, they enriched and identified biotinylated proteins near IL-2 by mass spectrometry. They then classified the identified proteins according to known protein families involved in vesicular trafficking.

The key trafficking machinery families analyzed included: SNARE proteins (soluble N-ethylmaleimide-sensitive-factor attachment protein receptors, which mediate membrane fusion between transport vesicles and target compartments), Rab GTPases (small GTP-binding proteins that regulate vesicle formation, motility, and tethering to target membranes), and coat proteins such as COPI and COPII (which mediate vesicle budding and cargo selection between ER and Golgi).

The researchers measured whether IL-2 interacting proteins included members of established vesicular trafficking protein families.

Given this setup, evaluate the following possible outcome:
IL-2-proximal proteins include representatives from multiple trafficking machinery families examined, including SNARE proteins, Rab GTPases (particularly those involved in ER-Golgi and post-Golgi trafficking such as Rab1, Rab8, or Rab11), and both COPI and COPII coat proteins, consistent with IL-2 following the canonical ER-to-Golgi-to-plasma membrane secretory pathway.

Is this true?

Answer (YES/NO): NO